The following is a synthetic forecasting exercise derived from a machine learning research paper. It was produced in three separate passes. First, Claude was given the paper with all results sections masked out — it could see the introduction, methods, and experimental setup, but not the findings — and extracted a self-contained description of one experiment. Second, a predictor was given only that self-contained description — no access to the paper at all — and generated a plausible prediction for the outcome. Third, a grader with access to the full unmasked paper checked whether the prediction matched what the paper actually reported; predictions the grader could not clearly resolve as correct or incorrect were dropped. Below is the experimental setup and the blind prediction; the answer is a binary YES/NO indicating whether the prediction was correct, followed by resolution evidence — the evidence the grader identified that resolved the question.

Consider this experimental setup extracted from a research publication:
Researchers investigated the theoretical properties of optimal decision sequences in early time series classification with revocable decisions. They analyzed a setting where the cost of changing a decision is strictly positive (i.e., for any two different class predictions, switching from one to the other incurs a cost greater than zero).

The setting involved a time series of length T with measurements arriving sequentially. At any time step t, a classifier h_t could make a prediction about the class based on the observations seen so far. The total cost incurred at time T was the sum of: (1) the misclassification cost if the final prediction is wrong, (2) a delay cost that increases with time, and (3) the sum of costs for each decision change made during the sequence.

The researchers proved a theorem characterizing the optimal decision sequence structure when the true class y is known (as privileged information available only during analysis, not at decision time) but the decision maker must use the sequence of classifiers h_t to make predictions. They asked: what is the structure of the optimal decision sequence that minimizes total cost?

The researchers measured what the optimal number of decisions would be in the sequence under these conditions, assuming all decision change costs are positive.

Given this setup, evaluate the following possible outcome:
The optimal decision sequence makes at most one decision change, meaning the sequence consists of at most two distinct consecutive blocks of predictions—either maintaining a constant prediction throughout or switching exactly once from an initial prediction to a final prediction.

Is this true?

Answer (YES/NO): NO